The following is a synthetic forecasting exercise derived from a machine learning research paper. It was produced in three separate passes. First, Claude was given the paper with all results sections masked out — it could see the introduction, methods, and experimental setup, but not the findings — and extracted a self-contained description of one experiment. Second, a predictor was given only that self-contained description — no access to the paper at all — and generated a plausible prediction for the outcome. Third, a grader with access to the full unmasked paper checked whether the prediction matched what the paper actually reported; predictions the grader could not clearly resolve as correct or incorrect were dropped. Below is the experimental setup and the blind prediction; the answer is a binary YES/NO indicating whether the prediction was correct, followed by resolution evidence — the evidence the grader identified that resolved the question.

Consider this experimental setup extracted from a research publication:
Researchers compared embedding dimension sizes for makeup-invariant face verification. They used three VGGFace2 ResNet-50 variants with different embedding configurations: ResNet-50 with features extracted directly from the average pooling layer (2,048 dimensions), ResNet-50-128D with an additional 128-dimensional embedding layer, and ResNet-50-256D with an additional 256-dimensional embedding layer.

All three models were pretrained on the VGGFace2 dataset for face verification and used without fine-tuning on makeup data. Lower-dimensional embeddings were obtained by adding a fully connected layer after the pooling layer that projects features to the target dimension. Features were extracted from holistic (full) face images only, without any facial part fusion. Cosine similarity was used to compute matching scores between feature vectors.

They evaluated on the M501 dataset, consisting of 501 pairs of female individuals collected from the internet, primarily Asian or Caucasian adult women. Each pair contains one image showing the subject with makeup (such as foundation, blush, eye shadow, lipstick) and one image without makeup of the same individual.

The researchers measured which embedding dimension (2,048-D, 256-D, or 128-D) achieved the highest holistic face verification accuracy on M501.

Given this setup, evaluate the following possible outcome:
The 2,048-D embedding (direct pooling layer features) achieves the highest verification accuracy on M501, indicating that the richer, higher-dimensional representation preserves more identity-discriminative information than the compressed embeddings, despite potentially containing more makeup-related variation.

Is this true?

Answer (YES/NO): YES